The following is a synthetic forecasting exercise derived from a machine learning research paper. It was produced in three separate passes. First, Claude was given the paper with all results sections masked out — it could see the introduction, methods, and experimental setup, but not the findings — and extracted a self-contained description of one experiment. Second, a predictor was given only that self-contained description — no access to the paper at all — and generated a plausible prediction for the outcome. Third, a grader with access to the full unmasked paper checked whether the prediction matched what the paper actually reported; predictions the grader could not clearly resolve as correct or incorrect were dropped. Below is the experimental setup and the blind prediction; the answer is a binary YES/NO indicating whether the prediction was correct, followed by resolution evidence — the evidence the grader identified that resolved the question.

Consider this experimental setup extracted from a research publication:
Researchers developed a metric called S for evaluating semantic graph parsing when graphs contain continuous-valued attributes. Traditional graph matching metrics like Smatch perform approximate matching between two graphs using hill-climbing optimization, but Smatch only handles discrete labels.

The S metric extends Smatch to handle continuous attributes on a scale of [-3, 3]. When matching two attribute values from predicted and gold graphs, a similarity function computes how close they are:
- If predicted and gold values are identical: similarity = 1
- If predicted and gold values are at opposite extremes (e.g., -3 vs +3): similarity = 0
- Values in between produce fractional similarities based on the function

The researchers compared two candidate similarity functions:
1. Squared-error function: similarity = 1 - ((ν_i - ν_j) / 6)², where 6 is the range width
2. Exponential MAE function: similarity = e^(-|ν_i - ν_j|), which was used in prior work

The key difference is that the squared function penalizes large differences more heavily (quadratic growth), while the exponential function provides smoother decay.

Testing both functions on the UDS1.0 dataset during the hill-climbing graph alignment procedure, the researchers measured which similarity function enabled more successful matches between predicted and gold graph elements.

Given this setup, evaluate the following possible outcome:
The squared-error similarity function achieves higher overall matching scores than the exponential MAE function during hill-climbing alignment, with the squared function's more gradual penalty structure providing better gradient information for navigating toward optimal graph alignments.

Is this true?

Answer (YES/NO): YES